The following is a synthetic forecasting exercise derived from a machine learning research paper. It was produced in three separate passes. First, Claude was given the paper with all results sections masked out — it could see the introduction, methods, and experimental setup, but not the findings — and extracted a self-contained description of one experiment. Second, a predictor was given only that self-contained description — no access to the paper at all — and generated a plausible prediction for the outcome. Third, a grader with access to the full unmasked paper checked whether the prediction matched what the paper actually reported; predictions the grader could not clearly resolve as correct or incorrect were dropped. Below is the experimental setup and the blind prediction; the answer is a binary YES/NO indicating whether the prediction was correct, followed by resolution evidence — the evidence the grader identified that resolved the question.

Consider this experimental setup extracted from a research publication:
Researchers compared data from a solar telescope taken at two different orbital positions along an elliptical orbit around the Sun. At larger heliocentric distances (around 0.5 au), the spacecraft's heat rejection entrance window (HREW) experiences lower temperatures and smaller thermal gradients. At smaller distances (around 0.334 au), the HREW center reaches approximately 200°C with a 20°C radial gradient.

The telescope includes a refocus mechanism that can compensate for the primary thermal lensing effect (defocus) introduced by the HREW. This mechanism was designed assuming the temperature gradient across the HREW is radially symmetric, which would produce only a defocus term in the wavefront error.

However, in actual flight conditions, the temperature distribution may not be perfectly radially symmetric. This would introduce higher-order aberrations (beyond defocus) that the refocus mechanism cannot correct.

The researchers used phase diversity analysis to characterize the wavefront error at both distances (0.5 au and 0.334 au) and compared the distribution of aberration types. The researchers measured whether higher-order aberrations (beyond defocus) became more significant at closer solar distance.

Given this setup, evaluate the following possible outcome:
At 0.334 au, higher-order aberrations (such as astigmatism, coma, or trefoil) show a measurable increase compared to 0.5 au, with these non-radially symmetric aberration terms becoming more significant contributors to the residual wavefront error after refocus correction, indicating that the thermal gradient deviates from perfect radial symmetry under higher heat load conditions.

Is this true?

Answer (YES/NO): YES